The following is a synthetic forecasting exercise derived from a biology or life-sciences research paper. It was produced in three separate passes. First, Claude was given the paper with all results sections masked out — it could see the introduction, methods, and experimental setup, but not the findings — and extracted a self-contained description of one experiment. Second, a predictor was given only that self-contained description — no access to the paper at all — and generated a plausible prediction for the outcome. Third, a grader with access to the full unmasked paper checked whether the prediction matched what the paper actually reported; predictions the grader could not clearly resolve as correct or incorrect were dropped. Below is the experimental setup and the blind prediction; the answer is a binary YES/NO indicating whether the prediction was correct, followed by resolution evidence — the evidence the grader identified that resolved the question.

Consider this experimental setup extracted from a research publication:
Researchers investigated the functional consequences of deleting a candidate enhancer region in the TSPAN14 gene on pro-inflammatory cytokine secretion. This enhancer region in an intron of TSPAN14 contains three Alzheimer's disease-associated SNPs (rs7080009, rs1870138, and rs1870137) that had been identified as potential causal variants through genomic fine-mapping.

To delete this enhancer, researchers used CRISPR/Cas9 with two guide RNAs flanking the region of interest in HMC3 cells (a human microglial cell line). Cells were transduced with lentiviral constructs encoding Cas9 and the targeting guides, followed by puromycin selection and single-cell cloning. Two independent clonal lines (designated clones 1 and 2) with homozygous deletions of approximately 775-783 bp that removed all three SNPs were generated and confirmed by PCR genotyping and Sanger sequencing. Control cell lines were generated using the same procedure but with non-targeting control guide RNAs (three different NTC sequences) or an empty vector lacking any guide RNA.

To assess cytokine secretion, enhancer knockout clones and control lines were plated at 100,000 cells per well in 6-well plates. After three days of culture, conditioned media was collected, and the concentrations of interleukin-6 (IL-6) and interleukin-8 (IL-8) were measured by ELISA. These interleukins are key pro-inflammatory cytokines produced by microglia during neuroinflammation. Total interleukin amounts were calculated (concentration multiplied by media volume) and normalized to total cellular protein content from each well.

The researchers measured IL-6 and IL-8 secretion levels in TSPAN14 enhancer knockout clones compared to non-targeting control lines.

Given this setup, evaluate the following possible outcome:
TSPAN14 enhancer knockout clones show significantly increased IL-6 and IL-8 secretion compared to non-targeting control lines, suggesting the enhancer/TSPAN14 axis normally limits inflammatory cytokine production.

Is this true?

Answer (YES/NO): NO